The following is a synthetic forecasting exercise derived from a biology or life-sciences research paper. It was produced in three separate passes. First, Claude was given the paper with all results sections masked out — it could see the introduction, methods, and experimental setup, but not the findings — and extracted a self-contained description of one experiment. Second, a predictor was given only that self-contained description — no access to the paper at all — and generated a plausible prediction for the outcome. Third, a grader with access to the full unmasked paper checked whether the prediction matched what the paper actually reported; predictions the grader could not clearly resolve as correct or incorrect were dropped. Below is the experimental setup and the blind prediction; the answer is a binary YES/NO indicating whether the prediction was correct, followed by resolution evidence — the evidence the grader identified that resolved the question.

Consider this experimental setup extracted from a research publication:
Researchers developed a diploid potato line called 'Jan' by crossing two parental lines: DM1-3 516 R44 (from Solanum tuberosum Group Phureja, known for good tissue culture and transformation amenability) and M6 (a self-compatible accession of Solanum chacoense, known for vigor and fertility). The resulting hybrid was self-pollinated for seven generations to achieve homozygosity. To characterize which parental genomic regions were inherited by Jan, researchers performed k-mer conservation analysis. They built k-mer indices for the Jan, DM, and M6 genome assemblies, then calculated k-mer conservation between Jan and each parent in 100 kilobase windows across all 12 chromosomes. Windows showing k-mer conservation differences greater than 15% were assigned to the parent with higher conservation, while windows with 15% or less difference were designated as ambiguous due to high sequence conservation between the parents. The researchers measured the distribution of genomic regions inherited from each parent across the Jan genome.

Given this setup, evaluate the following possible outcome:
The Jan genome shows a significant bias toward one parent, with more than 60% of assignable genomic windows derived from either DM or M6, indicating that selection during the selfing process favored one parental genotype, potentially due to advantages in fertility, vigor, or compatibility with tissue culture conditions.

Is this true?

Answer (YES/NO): NO